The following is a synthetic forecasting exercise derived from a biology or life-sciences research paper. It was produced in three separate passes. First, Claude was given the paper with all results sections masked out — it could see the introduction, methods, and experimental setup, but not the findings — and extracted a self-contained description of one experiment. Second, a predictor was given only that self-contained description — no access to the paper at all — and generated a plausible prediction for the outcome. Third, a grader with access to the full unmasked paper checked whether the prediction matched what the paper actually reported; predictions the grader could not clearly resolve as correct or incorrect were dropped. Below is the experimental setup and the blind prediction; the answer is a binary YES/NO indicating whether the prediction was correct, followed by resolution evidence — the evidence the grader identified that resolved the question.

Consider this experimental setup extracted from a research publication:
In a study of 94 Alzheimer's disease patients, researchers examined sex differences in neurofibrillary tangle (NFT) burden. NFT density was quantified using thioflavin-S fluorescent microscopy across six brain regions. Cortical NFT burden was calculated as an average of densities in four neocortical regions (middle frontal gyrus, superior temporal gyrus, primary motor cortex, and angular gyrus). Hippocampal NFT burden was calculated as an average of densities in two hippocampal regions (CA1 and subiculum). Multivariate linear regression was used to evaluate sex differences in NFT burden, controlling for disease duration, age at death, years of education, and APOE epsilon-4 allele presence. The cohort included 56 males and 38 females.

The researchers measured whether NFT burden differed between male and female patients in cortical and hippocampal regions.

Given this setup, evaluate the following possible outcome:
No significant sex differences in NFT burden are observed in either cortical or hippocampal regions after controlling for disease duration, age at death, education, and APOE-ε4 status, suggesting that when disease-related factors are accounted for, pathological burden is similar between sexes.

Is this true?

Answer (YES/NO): NO